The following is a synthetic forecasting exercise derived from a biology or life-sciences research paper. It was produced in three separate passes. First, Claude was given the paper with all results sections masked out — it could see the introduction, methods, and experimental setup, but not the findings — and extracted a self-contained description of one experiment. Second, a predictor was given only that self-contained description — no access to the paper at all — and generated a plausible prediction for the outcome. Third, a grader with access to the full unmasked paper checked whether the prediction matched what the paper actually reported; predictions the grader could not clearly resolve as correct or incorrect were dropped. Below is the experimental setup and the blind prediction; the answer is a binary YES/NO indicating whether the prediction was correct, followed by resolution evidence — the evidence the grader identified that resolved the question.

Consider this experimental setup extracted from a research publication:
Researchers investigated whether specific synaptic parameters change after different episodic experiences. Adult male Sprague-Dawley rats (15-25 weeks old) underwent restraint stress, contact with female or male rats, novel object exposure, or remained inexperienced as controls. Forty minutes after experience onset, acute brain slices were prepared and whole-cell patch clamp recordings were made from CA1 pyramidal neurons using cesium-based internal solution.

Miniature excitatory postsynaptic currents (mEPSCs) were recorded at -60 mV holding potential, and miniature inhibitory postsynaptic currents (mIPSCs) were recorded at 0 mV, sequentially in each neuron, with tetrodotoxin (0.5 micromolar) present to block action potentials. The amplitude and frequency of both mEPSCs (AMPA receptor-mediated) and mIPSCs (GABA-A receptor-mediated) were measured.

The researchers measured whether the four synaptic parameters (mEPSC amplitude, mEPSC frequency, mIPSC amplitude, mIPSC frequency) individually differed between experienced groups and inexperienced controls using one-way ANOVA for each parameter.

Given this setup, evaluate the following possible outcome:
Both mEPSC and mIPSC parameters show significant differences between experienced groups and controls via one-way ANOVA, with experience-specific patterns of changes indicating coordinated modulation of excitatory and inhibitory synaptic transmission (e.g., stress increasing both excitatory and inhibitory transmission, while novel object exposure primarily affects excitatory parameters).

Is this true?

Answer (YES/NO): NO